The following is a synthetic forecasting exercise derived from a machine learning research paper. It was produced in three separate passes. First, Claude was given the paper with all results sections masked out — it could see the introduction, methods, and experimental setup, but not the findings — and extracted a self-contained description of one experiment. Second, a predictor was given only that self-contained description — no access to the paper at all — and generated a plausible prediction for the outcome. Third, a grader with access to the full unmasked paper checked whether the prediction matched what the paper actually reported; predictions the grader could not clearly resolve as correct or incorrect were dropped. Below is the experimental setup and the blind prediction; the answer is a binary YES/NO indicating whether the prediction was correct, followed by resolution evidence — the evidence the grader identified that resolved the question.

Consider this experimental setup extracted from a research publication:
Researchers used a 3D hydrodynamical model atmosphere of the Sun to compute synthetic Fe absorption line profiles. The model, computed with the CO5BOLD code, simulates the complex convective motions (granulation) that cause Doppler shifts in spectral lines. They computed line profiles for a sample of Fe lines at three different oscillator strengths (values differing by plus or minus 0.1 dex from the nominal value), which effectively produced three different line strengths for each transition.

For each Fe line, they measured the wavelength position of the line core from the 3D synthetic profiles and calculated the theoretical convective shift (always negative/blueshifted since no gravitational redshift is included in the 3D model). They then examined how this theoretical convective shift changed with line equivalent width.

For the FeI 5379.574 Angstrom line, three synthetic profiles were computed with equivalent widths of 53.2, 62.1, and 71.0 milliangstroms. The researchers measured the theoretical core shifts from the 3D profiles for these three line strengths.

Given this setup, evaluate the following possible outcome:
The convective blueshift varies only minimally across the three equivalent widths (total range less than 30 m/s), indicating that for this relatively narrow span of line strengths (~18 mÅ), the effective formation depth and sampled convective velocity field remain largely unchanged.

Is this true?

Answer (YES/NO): NO